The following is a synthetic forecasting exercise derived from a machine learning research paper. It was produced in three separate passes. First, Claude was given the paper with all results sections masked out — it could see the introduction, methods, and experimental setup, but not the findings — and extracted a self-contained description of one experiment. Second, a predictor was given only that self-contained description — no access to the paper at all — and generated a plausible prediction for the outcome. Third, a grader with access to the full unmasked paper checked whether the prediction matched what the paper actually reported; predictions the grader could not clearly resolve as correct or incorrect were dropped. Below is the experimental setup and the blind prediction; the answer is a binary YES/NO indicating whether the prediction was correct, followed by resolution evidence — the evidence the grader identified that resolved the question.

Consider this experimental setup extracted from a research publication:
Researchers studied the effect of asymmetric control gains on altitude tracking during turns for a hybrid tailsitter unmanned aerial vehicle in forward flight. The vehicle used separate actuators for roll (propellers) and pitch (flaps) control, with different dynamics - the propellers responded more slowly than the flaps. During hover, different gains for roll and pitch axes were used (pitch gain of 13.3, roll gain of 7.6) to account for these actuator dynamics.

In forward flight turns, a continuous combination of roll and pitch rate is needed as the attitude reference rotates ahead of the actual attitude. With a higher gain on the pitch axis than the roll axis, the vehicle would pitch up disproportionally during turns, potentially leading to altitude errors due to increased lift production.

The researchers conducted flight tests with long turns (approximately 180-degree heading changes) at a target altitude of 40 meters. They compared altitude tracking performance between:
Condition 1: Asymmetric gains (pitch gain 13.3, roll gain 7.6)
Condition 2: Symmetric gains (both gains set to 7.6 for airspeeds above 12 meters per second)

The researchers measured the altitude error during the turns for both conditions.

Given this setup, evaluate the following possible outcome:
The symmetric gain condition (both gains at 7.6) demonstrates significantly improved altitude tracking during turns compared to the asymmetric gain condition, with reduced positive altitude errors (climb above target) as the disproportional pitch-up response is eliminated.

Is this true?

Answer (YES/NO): YES